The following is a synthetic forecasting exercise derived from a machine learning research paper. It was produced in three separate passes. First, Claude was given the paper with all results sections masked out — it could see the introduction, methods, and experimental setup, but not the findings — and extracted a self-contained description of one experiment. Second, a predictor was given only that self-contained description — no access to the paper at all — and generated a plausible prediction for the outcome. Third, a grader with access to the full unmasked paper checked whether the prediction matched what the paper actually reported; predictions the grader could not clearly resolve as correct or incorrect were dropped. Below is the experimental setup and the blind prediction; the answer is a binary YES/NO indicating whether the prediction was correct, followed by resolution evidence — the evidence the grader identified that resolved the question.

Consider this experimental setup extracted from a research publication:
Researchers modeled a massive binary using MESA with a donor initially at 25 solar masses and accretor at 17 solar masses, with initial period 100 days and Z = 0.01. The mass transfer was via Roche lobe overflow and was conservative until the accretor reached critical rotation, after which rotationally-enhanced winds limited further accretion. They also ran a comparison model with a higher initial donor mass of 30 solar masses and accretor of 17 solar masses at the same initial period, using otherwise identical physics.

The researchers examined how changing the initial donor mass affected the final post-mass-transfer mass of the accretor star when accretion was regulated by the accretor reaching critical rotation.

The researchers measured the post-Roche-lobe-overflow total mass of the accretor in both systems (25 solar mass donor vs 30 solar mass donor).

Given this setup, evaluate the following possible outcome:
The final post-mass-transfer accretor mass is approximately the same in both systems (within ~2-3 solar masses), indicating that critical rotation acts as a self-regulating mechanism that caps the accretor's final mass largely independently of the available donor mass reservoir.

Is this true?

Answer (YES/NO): YES